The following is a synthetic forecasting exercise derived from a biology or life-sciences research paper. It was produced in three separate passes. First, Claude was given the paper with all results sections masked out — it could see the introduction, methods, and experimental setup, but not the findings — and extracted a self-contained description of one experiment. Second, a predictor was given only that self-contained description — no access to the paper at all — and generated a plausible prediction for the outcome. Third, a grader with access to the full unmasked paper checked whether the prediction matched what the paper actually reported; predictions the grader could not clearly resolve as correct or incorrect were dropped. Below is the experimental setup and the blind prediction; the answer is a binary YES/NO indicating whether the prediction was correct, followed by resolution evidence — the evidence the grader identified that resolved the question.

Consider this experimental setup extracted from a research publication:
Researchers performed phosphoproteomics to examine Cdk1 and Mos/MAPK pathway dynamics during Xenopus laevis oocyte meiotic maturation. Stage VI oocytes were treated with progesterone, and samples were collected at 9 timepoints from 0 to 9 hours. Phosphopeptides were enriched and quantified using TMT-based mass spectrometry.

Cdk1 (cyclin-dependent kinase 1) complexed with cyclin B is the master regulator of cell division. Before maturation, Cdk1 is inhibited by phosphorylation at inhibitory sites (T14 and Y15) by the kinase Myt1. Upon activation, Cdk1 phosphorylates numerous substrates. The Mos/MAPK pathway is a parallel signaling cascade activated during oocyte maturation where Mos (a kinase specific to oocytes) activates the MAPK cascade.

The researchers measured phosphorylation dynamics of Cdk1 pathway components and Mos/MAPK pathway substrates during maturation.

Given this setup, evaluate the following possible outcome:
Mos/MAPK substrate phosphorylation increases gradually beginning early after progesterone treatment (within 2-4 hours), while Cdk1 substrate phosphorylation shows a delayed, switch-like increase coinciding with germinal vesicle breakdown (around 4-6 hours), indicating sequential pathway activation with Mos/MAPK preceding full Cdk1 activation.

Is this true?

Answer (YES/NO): NO